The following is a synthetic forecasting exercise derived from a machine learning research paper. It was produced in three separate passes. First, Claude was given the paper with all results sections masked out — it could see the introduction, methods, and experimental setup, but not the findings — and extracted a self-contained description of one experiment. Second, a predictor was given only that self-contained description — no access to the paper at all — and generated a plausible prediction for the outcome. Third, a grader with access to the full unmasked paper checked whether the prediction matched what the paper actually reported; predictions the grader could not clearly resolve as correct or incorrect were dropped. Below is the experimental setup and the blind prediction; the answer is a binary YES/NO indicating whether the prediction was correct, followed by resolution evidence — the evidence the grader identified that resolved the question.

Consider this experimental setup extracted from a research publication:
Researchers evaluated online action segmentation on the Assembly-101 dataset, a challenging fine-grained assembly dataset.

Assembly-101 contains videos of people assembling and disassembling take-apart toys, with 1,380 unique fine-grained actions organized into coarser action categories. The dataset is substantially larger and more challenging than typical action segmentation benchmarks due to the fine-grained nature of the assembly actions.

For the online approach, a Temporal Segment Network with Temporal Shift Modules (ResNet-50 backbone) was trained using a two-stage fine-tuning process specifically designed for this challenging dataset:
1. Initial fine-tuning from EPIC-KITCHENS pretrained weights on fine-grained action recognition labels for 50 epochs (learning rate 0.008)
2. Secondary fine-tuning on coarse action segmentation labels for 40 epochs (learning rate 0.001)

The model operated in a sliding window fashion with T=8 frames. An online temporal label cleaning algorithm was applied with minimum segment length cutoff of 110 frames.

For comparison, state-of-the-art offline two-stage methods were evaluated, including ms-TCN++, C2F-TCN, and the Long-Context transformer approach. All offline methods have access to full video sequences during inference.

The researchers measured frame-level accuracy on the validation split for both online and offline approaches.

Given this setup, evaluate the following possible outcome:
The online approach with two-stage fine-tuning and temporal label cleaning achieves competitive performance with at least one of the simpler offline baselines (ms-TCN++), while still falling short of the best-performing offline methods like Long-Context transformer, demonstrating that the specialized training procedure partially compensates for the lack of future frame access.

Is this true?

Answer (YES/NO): NO